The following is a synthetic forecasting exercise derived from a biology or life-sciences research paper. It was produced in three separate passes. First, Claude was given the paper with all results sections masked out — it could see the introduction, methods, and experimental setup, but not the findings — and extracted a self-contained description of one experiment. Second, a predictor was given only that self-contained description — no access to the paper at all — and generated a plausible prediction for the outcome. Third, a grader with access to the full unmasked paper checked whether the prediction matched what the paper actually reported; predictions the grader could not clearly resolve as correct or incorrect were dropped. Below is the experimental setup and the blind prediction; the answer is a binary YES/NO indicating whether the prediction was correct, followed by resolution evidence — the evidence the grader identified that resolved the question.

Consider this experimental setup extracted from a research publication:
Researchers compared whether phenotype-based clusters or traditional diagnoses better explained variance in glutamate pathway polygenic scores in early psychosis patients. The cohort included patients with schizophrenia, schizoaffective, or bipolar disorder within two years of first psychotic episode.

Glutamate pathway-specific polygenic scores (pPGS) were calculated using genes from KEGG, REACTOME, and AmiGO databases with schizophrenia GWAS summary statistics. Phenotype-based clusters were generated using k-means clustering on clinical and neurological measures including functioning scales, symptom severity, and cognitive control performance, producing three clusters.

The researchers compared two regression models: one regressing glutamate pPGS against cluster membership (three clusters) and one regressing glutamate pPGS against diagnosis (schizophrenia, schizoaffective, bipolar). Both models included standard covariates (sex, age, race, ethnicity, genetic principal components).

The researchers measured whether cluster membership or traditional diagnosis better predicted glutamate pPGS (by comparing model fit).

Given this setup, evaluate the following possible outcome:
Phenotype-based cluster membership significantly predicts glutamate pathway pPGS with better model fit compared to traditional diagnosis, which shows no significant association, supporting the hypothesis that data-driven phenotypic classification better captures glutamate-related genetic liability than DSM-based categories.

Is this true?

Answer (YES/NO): NO